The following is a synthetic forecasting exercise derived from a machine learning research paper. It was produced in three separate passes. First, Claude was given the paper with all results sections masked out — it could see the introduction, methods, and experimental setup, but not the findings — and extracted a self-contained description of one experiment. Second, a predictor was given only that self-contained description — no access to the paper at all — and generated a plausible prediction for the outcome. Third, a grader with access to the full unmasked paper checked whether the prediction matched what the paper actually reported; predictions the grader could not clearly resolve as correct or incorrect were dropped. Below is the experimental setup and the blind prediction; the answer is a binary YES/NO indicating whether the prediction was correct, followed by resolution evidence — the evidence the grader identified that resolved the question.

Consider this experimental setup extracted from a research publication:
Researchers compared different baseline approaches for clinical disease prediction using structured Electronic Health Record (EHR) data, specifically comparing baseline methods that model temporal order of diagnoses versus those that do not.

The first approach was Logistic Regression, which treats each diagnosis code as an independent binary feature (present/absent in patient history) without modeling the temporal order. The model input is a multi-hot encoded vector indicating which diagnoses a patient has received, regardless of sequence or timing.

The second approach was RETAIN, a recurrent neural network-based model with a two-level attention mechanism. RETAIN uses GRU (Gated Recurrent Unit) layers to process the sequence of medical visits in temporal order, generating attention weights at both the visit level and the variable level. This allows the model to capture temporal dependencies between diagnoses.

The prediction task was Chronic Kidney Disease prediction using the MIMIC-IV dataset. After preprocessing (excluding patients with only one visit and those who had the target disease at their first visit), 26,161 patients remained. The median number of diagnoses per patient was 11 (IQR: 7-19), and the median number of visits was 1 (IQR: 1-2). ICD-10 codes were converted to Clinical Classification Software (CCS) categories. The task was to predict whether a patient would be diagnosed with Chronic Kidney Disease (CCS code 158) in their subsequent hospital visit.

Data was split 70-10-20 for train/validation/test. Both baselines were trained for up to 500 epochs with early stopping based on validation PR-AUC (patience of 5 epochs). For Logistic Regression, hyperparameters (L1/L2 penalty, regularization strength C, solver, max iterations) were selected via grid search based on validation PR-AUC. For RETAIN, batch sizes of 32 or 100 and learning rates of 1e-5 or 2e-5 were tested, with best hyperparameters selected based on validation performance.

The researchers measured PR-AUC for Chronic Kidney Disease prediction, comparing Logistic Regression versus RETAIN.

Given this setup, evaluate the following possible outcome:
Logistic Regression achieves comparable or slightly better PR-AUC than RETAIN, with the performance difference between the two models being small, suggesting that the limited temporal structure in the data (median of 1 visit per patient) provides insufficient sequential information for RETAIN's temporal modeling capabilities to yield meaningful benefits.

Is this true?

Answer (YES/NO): YES